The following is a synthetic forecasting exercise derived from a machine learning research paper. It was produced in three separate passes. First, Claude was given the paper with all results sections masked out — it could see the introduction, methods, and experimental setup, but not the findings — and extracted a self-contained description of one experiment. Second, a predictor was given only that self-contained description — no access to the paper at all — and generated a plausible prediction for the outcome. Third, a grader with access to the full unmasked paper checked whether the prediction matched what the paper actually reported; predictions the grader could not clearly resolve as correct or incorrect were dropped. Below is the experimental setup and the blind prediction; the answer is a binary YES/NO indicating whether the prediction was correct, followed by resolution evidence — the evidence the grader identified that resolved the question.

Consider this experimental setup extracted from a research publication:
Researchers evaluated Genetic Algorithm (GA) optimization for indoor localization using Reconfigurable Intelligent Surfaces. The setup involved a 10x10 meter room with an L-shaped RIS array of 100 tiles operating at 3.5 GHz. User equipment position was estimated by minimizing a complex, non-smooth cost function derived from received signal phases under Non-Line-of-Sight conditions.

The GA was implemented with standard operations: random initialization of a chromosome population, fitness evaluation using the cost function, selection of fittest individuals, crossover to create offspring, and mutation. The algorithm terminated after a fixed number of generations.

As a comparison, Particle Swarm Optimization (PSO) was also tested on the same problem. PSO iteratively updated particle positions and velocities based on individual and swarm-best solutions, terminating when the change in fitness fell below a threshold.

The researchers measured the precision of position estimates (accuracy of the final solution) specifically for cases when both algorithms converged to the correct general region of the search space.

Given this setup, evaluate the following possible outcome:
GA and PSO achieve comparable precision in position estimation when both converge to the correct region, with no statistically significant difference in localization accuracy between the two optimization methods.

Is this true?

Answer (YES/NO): NO